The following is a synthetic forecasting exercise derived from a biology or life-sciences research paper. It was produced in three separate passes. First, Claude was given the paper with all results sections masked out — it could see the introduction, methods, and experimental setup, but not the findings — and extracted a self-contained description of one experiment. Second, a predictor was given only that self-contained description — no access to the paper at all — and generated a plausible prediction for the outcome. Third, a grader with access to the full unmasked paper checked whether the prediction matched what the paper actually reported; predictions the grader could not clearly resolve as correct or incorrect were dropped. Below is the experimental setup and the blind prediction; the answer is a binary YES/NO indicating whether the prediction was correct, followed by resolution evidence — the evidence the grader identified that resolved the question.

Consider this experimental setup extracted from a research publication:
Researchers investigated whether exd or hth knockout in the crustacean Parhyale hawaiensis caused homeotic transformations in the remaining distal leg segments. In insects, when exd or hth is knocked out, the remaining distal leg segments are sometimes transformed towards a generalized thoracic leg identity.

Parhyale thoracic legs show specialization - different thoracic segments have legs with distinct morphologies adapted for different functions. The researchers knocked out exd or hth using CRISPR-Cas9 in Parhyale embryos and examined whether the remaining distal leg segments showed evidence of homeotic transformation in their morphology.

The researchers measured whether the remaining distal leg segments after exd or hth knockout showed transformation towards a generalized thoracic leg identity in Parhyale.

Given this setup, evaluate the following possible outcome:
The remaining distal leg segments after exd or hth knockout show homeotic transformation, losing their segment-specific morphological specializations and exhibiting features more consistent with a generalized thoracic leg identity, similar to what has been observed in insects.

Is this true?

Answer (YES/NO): YES